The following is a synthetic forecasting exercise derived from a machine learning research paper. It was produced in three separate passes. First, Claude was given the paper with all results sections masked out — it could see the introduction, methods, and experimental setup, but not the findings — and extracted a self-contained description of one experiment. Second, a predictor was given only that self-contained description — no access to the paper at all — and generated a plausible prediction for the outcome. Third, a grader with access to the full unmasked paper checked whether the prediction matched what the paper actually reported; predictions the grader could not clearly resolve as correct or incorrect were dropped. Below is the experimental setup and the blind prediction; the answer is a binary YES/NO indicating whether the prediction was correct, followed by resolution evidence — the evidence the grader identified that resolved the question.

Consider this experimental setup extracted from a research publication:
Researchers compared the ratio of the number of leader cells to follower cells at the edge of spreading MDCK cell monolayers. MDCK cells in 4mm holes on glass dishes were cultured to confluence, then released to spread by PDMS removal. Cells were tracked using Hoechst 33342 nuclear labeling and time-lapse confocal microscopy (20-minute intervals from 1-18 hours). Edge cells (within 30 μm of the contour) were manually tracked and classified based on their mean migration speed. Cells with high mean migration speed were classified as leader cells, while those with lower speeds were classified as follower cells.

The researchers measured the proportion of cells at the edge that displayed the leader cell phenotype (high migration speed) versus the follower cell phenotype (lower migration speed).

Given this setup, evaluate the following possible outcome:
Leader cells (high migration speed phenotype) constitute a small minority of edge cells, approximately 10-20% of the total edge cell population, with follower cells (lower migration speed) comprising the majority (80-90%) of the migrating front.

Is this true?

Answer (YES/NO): YES